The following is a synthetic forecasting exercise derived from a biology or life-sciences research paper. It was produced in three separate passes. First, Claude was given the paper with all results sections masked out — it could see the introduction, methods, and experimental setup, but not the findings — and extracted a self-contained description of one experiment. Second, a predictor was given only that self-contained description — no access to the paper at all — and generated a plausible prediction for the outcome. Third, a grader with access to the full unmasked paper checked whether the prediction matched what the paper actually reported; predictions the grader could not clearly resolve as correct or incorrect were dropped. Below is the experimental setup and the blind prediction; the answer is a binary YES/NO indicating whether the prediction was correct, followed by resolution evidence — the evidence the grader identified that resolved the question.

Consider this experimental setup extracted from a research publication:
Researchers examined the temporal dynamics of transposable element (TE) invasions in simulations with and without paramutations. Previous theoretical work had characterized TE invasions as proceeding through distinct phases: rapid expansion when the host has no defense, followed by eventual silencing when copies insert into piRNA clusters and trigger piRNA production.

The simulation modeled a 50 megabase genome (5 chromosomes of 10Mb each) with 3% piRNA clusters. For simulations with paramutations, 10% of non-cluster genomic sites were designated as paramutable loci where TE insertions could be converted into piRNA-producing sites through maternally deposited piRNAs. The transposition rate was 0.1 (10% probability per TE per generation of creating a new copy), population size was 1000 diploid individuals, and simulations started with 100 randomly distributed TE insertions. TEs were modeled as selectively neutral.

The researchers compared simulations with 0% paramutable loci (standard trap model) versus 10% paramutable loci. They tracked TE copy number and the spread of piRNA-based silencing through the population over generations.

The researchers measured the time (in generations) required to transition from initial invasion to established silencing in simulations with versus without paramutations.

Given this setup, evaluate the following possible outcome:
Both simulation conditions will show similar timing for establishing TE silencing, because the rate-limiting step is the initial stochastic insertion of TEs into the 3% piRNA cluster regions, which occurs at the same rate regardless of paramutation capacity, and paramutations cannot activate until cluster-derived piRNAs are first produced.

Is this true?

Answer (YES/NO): NO